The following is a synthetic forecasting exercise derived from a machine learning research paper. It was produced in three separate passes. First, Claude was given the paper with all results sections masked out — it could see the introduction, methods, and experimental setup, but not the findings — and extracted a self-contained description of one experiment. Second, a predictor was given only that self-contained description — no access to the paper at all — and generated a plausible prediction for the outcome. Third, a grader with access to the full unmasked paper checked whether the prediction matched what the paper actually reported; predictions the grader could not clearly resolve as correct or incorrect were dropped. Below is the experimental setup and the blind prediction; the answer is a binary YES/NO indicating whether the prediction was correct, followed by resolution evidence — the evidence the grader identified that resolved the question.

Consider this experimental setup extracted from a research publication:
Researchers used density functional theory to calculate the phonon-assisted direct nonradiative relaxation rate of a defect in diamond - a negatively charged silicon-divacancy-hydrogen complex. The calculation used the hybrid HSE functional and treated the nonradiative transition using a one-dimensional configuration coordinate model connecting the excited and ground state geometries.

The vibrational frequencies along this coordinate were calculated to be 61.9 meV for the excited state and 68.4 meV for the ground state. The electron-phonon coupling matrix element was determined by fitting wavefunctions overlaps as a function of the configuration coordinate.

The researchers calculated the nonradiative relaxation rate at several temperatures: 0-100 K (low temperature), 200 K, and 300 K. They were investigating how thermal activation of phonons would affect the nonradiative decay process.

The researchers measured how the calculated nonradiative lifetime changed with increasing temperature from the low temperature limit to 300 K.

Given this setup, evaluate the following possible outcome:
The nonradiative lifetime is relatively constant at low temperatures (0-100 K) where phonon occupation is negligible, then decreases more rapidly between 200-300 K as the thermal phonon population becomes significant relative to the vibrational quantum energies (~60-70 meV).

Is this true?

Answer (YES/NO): YES